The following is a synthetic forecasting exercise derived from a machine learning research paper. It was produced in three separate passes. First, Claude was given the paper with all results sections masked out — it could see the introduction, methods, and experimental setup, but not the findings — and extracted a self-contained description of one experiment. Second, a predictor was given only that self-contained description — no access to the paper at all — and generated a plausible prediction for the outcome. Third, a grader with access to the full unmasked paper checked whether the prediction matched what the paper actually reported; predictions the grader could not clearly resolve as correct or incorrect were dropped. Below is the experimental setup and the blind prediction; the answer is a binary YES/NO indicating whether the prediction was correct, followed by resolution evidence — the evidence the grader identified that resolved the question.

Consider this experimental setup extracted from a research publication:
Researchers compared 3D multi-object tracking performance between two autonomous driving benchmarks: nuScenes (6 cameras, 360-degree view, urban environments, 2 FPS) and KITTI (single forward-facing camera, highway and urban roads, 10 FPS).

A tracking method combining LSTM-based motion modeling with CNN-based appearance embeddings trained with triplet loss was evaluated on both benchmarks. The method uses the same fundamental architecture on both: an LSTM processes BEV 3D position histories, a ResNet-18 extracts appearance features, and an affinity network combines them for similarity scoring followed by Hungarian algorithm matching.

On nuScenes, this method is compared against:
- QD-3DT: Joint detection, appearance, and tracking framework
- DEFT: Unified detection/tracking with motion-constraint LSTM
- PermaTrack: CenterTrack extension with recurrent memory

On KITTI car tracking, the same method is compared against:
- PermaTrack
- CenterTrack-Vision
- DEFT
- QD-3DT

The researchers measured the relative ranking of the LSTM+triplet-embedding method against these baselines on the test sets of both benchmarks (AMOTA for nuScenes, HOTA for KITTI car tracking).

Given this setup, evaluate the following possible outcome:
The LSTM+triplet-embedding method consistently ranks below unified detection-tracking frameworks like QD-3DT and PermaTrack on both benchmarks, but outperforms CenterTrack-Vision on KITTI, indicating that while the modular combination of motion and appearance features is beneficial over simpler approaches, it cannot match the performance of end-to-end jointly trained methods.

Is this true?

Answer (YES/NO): NO